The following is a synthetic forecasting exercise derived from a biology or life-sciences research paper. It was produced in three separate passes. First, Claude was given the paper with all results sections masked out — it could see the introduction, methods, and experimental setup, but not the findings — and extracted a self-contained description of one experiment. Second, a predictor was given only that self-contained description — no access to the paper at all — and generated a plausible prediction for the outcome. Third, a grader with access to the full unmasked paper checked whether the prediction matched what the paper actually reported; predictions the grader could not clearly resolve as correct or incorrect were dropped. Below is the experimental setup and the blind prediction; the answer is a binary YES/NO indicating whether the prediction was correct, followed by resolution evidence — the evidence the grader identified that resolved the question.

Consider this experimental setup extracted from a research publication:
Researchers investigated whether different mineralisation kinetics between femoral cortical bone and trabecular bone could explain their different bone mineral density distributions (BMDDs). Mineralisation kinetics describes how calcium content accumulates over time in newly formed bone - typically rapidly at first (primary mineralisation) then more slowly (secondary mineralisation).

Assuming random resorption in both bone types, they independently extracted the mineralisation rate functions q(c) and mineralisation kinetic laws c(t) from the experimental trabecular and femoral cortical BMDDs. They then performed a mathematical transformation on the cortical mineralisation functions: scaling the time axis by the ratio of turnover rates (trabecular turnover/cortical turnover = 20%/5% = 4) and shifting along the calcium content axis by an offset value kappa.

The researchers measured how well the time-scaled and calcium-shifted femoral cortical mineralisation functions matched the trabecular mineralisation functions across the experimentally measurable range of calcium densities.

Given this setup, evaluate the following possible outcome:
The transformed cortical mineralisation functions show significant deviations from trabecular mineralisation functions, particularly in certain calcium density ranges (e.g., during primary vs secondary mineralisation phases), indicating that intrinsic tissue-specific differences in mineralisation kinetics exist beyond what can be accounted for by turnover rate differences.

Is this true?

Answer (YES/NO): NO